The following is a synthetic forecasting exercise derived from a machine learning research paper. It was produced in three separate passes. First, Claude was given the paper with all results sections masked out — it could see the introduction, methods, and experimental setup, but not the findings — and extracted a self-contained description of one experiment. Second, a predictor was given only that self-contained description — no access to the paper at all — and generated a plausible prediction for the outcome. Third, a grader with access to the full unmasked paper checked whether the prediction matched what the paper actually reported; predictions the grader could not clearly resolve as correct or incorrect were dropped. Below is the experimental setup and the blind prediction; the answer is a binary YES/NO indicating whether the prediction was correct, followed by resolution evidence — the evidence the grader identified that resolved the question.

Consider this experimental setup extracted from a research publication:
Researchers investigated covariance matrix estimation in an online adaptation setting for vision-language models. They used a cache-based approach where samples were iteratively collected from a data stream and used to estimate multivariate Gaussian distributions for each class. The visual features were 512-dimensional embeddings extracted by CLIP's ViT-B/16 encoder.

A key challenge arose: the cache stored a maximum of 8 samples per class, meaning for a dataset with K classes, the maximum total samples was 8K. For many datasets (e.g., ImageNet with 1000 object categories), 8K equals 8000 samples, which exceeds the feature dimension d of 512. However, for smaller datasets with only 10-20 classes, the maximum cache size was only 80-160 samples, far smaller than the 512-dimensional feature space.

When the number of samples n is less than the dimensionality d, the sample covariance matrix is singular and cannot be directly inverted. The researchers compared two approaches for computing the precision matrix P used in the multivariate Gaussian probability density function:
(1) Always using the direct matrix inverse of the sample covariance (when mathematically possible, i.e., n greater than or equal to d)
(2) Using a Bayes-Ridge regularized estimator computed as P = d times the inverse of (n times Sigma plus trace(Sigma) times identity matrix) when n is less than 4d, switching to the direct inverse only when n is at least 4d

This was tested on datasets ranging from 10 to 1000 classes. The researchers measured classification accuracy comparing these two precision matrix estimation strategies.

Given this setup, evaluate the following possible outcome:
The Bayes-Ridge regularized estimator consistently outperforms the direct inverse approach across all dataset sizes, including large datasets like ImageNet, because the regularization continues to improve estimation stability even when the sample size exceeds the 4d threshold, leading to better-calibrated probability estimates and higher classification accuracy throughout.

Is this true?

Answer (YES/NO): NO